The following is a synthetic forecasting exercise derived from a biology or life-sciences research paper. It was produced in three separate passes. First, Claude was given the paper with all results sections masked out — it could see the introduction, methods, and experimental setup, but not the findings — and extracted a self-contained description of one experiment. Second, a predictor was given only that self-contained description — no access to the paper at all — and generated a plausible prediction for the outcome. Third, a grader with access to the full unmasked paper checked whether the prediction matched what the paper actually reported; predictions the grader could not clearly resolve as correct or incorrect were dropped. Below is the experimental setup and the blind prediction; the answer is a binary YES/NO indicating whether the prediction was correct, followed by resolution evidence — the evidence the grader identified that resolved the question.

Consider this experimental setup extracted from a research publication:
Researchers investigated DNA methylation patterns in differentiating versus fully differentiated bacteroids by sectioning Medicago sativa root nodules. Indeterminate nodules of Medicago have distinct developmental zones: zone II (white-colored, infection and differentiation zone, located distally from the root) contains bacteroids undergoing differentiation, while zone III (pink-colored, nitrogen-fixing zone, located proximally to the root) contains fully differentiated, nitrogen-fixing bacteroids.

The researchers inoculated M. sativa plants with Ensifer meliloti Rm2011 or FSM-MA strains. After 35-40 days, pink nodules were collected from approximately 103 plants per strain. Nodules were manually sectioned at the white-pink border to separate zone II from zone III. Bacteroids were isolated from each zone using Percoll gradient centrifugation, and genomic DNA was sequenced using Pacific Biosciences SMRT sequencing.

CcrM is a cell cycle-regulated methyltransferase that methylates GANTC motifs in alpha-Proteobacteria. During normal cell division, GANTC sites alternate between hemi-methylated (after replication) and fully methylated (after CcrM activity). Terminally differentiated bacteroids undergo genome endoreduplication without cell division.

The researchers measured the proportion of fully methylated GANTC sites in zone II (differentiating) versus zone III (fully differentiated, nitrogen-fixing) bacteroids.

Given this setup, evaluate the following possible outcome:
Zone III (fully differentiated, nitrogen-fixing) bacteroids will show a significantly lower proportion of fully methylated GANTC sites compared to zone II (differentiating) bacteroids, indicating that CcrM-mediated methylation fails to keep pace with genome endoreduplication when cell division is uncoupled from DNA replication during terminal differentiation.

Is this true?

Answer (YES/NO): NO